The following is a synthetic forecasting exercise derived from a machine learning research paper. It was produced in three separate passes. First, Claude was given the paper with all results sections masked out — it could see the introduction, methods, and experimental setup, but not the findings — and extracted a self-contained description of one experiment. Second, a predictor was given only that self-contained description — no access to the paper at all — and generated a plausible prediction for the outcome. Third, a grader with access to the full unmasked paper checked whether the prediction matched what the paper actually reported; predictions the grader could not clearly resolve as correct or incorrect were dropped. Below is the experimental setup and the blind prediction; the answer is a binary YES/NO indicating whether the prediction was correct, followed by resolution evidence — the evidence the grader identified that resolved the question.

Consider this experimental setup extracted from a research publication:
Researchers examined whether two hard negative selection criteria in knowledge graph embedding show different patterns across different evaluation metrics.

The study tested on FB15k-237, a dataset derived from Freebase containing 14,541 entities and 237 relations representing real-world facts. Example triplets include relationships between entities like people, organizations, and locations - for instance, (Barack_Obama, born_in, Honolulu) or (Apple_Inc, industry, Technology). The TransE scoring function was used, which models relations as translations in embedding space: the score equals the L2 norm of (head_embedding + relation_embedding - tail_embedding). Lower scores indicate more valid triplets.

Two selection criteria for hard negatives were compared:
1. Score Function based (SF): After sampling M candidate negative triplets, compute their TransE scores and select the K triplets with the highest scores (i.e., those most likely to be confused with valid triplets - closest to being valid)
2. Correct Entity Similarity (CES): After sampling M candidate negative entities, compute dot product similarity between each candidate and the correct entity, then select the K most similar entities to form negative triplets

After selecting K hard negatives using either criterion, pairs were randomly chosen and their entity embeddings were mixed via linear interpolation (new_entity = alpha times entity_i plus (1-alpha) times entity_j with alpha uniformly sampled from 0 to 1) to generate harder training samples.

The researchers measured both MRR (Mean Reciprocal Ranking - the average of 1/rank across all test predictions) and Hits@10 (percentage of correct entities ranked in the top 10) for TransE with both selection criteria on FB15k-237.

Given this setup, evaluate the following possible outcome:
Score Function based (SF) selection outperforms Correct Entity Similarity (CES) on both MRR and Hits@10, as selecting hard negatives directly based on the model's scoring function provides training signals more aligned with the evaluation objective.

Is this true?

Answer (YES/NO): NO